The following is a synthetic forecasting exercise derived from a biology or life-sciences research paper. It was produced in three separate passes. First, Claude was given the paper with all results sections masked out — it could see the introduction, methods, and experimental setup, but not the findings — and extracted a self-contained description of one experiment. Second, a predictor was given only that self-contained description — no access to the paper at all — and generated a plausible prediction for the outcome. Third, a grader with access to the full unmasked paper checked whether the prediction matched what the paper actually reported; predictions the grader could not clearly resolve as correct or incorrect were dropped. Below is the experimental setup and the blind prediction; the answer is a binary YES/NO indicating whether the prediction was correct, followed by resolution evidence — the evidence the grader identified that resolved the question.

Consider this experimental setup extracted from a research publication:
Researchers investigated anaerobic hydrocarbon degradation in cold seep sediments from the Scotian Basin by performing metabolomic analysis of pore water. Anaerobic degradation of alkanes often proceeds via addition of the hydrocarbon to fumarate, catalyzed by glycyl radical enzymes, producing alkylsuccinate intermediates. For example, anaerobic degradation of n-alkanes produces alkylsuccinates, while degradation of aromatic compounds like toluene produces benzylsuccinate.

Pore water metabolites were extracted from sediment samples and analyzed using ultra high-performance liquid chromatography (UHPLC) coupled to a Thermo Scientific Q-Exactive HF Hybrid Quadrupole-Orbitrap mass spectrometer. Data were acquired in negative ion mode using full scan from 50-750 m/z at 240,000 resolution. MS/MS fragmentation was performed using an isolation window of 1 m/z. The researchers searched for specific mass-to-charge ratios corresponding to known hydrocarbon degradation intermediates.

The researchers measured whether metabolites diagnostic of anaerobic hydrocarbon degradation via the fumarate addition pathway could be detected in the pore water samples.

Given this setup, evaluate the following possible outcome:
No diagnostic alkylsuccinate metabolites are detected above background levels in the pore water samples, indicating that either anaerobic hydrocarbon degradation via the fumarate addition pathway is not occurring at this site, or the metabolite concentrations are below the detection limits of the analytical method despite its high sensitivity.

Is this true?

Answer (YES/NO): NO